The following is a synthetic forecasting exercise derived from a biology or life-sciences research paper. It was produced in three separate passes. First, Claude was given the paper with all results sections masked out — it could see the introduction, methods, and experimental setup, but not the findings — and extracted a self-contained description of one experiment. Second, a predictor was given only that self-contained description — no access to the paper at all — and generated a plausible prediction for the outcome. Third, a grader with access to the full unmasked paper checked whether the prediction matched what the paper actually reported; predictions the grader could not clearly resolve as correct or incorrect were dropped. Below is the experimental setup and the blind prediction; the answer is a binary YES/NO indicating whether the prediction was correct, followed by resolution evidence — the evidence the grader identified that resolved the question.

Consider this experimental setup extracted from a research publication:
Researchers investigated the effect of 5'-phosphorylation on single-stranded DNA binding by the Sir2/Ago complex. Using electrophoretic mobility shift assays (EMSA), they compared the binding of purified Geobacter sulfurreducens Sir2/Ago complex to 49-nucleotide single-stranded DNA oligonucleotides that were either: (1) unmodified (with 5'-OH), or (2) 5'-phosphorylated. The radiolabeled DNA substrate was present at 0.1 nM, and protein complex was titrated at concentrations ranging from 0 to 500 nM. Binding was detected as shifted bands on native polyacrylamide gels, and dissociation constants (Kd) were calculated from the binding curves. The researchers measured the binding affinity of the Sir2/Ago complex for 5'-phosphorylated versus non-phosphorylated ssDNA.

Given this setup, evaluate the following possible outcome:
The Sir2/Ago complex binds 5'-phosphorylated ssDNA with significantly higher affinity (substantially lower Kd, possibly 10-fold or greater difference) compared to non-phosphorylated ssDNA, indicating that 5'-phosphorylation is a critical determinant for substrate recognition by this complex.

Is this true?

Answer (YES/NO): NO